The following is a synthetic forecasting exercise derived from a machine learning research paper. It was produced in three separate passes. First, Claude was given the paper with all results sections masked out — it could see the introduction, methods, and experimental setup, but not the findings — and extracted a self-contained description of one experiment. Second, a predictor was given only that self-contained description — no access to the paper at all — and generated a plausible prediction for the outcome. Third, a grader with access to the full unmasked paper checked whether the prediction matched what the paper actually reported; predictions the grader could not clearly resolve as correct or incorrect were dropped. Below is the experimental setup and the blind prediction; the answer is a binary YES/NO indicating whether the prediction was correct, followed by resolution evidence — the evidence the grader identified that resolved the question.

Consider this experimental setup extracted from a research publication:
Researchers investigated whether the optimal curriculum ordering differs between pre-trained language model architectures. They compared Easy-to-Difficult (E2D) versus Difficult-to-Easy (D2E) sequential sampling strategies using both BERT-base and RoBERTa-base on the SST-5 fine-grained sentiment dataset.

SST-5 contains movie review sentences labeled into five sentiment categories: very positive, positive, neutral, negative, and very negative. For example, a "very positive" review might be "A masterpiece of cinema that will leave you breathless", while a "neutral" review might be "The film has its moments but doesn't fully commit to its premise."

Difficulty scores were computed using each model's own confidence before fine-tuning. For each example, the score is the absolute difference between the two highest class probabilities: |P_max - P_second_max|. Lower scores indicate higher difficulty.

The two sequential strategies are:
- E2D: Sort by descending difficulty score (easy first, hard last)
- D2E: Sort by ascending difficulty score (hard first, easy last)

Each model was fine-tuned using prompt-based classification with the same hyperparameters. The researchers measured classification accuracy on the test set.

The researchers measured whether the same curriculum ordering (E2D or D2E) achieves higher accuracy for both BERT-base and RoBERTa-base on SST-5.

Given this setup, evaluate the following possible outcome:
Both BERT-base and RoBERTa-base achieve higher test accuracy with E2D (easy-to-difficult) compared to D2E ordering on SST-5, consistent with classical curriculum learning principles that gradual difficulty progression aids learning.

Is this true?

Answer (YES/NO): NO